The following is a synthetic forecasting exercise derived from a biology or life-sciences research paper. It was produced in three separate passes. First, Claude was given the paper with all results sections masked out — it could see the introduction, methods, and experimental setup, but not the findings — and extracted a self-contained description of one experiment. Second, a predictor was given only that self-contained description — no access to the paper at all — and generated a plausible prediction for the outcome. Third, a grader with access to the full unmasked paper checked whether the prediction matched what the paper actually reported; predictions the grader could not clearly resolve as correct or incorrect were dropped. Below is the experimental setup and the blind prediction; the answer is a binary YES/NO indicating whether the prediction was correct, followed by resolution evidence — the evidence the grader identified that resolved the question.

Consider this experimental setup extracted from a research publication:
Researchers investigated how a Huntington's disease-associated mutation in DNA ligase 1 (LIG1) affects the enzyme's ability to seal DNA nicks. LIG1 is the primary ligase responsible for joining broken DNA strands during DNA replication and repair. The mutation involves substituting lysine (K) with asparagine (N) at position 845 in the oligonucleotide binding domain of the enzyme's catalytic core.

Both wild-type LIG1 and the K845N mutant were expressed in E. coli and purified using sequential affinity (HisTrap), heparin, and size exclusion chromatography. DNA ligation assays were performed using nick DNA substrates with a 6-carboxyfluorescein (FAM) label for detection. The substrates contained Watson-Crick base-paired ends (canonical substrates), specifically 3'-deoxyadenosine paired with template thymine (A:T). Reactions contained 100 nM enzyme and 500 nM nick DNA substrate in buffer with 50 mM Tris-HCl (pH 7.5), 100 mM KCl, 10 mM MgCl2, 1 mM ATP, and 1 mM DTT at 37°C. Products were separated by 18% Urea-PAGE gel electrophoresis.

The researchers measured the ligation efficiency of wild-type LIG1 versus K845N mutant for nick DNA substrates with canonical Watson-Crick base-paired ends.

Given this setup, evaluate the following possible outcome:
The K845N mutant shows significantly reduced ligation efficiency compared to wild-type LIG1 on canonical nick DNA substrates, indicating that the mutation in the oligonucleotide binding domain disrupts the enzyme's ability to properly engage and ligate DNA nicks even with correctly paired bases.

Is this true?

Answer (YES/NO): NO